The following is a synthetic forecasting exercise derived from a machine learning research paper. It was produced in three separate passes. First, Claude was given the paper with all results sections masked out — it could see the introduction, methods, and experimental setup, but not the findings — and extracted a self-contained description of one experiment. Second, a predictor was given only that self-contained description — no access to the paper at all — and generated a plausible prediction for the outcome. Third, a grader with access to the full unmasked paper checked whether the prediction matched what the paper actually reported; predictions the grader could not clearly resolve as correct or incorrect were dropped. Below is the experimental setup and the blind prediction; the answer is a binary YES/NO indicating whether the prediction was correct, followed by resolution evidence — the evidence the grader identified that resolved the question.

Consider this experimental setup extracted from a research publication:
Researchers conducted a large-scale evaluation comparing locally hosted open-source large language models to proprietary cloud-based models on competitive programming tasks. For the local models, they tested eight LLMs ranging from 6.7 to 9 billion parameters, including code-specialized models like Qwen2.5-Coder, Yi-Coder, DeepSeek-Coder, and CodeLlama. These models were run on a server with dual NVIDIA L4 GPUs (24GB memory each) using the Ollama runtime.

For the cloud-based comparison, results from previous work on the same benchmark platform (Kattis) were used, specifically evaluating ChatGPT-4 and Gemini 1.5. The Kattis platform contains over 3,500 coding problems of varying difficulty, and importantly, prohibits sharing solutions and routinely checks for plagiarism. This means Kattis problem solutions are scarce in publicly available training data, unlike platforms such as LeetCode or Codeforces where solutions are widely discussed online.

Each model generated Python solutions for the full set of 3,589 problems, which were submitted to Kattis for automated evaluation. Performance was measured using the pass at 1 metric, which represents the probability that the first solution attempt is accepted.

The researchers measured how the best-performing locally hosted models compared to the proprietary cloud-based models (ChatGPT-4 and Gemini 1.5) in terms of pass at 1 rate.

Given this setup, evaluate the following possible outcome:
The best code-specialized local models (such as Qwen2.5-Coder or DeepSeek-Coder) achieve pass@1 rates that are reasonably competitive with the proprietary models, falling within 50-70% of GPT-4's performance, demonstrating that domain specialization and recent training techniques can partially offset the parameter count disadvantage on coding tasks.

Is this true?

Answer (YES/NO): YES